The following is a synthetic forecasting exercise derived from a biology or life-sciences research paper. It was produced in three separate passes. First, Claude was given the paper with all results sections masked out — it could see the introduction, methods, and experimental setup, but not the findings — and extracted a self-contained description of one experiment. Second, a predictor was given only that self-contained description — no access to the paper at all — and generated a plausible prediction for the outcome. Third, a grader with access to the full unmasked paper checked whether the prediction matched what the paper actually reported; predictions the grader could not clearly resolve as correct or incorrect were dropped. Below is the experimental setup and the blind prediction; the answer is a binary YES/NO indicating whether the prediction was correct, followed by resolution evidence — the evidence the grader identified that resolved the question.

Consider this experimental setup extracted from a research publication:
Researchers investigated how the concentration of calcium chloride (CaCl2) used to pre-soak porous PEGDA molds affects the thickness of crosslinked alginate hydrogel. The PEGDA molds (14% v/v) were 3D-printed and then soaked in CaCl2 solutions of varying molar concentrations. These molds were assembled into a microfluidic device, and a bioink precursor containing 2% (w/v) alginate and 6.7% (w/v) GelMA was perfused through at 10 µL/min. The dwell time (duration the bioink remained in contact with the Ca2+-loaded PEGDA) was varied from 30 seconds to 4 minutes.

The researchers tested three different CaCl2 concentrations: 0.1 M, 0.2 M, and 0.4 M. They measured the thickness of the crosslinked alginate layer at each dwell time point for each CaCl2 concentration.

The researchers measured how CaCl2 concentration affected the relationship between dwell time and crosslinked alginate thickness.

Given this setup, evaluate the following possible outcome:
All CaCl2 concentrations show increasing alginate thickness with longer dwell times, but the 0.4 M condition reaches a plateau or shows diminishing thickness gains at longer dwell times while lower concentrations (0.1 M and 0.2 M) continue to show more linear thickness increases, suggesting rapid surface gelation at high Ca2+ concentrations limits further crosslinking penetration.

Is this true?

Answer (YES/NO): NO